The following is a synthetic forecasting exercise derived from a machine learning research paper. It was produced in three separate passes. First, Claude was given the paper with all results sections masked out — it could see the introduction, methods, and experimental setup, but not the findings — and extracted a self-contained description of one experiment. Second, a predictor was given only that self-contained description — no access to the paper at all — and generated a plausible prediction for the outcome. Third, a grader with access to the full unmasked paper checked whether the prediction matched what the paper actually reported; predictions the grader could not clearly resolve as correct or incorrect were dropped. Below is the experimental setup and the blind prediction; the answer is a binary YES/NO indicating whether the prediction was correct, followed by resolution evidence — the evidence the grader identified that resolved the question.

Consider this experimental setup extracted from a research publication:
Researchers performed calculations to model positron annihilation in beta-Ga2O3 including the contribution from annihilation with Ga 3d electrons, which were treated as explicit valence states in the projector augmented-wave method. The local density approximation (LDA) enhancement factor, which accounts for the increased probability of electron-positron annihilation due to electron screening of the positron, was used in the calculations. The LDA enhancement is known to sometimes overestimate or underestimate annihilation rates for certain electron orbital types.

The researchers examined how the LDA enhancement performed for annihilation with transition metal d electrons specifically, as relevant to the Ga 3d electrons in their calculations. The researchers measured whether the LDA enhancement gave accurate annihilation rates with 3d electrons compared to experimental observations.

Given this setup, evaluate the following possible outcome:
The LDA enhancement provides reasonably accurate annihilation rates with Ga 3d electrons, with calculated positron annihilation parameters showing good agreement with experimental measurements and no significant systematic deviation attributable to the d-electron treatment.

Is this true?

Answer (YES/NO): NO